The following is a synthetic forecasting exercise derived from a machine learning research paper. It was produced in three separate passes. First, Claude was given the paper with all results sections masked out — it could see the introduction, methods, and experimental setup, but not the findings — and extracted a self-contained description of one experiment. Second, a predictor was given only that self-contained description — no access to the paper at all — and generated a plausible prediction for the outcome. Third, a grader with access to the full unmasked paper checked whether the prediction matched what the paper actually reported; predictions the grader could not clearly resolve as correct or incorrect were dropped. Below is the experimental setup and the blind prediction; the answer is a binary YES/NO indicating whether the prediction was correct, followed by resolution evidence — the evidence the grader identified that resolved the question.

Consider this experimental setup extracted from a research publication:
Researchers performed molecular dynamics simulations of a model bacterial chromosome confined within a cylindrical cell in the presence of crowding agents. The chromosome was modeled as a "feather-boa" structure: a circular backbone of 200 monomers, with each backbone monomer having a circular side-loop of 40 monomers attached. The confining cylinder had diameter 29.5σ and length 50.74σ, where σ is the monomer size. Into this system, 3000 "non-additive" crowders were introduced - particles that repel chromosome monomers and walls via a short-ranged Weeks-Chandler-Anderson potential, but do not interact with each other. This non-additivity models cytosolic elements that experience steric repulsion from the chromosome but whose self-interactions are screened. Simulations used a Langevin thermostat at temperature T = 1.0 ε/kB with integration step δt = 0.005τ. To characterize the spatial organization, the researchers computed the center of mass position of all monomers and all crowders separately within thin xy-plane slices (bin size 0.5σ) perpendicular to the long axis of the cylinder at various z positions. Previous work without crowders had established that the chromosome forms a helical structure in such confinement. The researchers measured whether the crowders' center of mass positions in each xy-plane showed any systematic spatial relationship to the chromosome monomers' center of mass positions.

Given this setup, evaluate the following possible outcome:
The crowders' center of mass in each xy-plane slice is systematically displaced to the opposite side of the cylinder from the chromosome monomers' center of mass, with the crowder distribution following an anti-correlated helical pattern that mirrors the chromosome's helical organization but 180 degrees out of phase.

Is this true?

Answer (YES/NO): YES